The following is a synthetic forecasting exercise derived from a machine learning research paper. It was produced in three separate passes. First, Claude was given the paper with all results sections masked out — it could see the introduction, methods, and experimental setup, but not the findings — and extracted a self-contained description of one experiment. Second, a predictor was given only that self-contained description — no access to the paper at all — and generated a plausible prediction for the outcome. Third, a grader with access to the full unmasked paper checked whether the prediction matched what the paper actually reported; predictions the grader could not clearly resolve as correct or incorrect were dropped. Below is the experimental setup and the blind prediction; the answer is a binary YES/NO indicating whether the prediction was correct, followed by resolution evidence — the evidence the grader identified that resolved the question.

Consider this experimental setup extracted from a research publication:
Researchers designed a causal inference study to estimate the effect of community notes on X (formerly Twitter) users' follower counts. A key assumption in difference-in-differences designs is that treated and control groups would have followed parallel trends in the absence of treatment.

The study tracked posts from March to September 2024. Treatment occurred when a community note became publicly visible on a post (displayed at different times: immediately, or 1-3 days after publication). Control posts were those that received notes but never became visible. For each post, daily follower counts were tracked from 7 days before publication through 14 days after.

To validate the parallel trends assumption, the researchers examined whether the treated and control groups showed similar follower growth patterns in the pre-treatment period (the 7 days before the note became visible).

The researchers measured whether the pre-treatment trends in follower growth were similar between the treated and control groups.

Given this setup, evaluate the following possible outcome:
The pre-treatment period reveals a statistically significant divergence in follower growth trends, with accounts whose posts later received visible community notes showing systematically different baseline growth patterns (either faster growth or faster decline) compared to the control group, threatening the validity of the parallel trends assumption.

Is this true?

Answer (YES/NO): NO